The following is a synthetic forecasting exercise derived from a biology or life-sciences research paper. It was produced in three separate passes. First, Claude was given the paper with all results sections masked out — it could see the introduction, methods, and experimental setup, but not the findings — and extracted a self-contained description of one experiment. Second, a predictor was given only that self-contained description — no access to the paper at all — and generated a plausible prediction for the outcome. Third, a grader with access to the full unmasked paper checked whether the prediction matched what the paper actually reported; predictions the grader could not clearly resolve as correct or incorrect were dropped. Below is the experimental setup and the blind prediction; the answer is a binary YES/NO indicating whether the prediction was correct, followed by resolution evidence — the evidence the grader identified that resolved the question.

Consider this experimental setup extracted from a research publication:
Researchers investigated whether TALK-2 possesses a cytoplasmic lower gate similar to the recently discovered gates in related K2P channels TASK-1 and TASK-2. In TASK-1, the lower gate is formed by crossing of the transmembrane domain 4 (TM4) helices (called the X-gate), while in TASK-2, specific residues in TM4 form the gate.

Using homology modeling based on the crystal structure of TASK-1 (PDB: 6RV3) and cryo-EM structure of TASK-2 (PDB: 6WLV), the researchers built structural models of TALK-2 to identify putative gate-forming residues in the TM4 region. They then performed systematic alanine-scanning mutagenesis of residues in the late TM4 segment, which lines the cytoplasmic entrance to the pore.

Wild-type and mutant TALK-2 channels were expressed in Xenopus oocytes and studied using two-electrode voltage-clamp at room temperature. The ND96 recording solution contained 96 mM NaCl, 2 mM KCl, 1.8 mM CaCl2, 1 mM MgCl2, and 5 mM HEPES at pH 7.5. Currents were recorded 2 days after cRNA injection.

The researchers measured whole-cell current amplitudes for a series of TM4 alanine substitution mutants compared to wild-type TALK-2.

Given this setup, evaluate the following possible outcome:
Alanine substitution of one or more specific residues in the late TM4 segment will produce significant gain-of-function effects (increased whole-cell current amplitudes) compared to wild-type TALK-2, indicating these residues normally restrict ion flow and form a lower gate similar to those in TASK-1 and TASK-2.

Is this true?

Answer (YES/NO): YES